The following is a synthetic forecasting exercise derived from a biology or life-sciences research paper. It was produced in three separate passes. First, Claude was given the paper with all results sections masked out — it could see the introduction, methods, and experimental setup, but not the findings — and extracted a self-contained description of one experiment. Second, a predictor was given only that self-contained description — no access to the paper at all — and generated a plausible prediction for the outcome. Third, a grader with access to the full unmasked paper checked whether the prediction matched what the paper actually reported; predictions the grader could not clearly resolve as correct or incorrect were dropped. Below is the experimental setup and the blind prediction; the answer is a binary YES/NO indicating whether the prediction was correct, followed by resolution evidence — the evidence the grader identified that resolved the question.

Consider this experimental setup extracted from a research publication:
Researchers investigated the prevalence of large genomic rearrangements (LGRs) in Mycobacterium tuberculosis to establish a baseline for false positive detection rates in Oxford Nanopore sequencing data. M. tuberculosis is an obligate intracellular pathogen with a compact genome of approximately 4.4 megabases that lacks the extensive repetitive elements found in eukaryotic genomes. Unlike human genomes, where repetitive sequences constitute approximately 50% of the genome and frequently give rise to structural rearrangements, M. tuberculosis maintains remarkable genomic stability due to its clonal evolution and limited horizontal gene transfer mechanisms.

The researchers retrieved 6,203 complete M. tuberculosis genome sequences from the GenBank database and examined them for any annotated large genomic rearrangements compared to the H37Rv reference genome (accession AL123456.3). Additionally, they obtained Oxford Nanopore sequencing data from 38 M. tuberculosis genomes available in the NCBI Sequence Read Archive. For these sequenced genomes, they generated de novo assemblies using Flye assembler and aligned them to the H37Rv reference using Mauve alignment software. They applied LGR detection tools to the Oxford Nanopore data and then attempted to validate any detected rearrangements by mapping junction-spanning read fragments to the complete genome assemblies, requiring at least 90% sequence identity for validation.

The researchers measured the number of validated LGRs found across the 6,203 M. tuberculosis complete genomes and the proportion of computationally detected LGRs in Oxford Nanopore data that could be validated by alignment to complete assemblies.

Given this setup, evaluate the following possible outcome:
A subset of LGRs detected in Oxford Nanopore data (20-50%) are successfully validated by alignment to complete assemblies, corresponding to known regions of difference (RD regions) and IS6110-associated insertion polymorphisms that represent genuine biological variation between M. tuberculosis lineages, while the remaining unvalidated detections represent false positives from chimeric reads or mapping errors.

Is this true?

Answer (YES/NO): NO